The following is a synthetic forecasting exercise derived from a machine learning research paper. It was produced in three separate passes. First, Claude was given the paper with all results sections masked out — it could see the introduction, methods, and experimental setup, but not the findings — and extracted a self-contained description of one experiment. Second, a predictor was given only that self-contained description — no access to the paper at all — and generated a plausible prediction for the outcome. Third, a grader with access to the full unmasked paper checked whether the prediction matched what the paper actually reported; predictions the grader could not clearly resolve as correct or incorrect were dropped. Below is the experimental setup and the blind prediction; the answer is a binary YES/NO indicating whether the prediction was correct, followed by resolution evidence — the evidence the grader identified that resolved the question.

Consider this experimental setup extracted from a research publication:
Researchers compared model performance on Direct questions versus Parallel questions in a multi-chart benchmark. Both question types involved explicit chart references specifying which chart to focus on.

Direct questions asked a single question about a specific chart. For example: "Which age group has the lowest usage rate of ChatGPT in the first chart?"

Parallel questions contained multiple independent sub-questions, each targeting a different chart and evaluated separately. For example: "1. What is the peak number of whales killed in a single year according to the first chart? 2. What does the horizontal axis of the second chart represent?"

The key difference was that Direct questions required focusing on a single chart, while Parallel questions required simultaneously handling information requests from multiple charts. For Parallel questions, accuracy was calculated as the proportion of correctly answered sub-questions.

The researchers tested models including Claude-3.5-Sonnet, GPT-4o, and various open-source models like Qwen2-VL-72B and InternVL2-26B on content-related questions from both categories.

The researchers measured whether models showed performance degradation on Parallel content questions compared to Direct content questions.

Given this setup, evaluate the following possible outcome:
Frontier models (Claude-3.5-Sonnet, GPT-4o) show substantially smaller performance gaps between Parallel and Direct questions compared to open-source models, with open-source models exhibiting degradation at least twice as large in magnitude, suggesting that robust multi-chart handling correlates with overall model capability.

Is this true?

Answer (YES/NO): NO